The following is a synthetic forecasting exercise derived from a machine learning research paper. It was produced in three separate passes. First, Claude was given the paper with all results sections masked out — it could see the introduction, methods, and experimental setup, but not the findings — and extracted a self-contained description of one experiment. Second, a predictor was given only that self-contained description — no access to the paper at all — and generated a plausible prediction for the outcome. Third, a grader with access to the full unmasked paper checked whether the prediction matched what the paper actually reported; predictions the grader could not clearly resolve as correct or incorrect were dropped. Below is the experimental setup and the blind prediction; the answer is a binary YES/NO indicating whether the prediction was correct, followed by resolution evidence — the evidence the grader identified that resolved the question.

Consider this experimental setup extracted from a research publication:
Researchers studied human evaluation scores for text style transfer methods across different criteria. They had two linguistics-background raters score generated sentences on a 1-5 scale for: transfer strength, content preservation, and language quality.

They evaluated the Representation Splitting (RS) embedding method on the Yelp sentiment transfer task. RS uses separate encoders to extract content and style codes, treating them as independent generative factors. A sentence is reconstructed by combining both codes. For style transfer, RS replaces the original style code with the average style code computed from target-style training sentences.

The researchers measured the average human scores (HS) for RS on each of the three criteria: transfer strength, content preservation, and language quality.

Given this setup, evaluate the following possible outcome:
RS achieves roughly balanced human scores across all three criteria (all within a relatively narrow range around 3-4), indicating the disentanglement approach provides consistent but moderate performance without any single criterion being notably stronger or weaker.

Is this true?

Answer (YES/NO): NO